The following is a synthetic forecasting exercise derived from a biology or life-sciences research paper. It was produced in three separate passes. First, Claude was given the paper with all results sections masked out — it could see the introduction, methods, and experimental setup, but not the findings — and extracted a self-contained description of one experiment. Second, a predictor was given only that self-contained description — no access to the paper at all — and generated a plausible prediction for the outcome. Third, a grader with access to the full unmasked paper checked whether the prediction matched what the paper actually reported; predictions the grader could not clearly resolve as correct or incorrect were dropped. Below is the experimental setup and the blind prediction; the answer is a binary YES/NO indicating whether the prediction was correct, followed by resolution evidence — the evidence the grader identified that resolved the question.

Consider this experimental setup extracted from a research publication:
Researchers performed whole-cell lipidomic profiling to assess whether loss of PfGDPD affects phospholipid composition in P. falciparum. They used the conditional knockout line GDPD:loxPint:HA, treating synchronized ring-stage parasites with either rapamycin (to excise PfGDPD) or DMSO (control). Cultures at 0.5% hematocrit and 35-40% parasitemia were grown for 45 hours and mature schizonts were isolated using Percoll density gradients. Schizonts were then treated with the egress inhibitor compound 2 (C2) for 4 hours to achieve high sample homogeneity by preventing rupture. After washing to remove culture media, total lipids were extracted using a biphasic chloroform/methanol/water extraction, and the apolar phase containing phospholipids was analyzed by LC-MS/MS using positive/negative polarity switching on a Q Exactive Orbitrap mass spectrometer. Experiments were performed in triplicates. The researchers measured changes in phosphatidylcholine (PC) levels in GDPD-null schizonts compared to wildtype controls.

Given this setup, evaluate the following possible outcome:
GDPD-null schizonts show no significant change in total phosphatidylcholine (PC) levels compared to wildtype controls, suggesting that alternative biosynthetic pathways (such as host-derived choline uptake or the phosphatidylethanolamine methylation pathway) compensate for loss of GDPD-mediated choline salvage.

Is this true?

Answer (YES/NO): NO